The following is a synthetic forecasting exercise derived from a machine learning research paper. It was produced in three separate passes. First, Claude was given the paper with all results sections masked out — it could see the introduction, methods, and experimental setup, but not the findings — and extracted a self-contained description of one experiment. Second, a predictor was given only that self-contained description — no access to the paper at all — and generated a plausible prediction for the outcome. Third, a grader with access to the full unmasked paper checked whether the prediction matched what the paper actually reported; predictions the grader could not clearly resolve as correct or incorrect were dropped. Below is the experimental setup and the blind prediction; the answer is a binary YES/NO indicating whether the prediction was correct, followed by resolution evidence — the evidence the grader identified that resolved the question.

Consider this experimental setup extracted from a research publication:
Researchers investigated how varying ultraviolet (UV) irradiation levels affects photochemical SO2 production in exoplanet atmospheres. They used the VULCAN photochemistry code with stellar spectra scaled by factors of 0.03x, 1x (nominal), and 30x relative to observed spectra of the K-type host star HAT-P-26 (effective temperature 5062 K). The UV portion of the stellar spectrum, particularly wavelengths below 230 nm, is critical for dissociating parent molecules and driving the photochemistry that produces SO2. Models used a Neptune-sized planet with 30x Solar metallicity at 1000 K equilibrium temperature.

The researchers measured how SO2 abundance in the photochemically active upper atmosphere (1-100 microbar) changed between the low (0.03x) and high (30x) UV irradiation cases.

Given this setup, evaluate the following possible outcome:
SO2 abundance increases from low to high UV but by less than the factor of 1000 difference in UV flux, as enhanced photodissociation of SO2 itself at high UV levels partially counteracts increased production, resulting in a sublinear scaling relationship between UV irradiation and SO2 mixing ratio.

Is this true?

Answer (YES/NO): NO